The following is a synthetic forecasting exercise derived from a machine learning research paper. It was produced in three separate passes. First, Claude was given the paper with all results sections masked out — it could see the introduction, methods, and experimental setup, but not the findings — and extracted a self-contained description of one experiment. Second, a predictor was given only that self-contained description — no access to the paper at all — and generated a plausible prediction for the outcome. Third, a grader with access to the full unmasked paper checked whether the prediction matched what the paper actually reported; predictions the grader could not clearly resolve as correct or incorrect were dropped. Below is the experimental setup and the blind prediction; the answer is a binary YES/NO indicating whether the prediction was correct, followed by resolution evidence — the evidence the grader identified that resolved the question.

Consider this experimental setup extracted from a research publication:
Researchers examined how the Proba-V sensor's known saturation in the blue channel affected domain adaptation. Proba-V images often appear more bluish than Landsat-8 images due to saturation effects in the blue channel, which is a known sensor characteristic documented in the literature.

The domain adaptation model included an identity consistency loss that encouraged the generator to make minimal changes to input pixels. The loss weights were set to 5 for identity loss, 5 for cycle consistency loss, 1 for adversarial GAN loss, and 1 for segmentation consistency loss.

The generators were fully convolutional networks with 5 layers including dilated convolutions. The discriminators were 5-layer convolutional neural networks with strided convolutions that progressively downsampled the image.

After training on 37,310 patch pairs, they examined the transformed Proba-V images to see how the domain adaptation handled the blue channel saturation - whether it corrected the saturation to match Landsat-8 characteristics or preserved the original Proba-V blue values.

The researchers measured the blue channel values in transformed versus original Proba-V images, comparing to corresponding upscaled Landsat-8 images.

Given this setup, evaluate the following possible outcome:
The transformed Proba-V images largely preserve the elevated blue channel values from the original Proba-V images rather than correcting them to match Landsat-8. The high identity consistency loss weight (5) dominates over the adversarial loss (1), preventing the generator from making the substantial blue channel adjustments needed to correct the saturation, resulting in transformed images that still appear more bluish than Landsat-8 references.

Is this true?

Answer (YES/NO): NO